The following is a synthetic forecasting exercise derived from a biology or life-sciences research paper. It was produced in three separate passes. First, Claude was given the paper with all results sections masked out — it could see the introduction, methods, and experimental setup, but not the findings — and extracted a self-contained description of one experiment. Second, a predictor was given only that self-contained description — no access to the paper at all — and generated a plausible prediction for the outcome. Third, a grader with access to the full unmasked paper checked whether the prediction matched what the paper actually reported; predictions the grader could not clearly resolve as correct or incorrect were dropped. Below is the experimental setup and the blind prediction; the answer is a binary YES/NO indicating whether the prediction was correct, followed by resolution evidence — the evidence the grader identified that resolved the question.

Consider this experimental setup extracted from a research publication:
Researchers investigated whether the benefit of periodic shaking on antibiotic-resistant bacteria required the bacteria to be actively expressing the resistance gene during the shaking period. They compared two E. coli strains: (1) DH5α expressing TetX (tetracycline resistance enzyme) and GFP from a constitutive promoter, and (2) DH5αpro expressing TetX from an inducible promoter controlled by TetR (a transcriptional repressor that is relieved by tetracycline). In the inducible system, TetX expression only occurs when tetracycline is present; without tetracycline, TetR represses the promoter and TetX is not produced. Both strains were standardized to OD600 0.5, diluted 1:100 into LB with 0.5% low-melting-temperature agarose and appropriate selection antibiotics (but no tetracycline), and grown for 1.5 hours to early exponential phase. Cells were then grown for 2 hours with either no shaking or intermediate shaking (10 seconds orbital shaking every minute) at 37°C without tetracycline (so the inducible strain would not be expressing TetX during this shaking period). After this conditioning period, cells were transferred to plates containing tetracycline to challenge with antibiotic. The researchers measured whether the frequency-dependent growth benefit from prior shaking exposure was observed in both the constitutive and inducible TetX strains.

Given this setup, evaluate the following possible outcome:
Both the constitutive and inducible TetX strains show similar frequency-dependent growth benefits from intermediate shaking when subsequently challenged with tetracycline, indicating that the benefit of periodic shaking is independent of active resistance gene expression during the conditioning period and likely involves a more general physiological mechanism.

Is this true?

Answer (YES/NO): NO